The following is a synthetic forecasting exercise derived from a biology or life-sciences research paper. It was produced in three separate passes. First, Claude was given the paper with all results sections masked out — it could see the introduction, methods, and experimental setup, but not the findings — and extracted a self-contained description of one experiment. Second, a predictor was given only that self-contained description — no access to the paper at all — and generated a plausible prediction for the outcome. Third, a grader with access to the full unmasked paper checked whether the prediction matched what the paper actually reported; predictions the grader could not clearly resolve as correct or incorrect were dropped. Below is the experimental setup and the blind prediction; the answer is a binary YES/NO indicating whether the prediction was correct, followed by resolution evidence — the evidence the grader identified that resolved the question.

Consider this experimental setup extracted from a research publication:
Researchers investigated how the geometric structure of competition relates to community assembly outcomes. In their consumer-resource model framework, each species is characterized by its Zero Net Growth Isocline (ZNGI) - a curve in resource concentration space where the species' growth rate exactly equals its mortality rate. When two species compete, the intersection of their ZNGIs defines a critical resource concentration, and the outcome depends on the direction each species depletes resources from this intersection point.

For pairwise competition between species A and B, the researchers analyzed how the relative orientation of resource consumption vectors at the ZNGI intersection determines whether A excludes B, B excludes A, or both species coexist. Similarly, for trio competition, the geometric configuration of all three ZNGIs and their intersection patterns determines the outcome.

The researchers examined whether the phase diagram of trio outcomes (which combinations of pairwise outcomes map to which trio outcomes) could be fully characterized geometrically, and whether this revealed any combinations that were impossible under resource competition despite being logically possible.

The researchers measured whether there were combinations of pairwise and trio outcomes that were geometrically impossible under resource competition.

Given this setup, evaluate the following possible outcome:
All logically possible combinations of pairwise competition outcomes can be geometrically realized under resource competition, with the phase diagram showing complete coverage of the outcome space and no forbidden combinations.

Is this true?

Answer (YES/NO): NO